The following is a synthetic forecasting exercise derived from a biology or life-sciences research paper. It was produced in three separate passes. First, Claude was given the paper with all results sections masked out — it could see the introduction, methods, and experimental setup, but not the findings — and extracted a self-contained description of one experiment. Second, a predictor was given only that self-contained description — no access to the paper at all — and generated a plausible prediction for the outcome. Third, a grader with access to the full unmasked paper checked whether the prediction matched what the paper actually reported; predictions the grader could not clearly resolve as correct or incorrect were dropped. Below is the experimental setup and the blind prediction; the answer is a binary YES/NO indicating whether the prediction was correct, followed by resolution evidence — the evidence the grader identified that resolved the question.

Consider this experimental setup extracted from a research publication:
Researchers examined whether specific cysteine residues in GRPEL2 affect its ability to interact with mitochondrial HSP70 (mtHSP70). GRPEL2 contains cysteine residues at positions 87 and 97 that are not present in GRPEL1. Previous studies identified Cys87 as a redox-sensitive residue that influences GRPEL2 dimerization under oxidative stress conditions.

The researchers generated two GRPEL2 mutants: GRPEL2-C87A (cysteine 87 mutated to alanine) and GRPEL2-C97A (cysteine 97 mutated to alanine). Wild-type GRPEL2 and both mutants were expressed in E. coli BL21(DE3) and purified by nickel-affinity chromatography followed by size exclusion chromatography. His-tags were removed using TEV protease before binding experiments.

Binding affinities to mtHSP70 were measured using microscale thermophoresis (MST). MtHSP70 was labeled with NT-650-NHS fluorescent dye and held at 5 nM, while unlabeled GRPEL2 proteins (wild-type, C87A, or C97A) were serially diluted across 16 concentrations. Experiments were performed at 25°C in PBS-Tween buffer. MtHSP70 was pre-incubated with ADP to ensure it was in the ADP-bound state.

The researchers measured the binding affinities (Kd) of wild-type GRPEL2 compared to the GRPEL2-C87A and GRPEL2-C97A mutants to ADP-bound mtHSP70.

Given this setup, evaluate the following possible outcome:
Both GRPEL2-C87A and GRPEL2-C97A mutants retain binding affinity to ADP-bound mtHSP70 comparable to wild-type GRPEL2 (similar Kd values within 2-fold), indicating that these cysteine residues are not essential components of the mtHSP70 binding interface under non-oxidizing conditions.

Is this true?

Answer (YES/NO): NO